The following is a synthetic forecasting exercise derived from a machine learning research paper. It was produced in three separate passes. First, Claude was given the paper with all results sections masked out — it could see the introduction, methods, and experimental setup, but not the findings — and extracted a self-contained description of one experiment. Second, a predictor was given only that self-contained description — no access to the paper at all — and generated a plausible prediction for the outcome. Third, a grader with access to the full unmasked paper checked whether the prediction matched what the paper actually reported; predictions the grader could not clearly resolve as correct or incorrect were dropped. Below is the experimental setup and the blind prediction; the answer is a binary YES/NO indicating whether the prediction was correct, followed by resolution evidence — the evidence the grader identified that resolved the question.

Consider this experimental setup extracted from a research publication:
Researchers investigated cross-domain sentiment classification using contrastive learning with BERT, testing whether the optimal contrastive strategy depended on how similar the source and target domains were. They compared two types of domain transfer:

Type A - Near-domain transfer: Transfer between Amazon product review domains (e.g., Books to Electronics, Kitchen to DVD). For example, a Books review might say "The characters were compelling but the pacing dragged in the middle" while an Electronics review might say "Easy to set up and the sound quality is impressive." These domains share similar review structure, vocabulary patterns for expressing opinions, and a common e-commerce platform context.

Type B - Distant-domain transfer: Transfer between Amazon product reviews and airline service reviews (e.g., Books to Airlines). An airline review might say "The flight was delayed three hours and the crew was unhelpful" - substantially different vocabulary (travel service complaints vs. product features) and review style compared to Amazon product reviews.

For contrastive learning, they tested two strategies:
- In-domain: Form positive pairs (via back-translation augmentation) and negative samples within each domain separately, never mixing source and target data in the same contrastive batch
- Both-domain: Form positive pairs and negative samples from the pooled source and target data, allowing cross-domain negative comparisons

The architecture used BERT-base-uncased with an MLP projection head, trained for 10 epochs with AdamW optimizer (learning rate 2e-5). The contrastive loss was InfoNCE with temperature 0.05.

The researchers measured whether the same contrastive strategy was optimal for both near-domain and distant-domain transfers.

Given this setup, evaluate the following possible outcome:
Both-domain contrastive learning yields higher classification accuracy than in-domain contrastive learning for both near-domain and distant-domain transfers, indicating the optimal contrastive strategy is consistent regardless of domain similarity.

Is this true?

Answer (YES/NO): NO